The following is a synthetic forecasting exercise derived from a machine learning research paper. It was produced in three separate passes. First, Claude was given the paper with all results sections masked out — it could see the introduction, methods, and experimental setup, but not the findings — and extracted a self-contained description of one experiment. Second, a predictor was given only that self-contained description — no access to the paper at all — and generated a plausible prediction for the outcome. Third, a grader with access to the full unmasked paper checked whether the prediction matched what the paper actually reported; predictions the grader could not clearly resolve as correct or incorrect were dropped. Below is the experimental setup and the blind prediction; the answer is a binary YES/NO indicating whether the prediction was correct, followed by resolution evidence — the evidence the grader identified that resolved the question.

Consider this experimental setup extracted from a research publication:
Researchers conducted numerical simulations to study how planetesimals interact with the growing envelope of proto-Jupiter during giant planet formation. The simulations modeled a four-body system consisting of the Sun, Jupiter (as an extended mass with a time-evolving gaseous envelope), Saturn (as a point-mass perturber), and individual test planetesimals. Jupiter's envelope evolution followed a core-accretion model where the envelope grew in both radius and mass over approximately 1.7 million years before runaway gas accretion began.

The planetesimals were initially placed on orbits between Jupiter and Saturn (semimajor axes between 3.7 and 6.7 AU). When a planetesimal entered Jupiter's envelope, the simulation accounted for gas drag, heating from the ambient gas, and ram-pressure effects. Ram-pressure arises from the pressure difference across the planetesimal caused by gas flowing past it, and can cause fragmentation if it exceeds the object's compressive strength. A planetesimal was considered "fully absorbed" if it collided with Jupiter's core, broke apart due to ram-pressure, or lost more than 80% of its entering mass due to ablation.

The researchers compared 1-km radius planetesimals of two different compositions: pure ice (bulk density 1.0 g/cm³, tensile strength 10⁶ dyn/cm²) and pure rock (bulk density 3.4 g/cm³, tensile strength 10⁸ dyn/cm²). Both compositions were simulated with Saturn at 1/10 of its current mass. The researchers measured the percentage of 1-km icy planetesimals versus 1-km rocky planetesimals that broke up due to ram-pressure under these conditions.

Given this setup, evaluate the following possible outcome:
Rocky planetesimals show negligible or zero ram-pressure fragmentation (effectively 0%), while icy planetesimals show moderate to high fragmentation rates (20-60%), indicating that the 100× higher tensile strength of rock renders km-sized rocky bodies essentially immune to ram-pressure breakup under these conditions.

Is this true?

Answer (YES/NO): NO